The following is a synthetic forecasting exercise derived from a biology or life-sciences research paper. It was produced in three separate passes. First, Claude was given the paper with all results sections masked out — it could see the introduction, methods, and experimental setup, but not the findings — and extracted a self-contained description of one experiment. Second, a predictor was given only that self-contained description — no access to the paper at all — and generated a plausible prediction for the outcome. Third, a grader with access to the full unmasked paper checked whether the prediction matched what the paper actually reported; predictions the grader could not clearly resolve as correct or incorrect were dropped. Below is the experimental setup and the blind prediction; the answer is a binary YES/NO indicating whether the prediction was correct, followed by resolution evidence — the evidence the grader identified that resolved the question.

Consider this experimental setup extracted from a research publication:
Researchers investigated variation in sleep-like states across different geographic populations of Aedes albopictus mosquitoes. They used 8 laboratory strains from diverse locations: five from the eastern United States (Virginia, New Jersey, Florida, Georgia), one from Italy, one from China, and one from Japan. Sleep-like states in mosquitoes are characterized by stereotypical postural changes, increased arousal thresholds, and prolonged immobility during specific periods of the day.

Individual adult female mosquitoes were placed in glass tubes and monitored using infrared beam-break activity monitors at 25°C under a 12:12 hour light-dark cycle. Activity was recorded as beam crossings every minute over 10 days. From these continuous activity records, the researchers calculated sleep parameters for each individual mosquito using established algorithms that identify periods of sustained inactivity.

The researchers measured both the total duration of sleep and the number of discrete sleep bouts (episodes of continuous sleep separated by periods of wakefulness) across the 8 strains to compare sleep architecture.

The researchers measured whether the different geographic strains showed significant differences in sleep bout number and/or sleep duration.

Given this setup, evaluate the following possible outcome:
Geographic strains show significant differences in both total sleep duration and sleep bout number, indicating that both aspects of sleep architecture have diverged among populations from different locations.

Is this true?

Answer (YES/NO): YES